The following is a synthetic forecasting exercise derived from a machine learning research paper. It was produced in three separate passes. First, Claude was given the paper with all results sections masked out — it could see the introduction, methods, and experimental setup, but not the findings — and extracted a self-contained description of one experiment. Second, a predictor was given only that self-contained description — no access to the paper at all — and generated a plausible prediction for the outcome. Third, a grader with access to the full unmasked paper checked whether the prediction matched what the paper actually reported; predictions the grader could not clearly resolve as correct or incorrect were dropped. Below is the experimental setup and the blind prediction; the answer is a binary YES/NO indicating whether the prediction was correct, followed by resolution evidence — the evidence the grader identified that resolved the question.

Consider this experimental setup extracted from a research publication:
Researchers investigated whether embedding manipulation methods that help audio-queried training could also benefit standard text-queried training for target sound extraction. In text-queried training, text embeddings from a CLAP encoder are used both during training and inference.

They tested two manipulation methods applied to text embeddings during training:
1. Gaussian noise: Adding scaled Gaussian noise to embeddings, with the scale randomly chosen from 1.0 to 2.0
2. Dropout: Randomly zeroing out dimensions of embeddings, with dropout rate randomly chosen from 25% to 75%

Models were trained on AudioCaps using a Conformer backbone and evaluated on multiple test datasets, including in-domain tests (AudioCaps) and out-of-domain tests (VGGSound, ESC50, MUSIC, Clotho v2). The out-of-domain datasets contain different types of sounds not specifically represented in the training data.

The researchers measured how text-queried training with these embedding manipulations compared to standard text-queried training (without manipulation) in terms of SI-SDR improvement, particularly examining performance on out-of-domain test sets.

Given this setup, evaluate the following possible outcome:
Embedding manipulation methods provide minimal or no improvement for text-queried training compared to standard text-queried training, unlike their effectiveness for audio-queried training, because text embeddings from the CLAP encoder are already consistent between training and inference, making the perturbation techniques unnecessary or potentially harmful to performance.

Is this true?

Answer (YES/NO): NO